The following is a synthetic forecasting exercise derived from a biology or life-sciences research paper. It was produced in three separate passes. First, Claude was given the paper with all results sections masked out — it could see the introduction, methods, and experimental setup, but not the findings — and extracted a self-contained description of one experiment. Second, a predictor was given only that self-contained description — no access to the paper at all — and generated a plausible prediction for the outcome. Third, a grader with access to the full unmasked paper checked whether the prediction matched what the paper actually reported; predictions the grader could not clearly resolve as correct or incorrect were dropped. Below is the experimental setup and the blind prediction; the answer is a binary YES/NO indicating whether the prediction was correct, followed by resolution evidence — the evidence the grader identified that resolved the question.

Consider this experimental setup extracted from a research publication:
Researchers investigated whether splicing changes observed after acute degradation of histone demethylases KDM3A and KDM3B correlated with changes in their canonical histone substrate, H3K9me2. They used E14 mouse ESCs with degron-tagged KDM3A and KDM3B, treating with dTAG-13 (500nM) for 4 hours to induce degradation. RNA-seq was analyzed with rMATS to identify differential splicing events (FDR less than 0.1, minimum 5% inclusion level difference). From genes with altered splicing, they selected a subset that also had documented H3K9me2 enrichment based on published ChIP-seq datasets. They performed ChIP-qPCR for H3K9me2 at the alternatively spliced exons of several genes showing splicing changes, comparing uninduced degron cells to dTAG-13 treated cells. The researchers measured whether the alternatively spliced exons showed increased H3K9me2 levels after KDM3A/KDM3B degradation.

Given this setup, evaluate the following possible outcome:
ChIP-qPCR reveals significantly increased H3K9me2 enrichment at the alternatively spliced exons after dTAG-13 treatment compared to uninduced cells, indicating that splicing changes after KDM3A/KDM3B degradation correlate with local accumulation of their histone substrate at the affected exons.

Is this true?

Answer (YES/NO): NO